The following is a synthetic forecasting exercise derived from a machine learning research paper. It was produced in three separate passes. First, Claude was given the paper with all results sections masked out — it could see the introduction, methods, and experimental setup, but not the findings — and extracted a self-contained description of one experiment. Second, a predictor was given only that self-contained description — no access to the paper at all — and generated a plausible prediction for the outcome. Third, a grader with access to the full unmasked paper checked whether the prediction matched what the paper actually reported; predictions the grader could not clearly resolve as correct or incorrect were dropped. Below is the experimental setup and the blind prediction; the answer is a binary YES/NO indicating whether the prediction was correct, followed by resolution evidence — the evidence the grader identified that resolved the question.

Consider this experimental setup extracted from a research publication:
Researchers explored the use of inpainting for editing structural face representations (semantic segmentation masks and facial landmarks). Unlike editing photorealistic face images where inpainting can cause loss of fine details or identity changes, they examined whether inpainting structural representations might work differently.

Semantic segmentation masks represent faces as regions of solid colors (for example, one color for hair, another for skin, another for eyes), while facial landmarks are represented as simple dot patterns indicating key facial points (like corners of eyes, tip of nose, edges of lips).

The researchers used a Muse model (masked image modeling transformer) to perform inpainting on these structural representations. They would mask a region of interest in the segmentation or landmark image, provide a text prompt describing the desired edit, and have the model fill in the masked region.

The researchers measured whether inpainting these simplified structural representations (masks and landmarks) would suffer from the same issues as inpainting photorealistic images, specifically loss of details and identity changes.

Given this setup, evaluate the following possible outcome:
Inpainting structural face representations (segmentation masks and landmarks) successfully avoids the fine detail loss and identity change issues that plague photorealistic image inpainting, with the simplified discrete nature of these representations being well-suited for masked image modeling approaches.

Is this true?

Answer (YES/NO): YES